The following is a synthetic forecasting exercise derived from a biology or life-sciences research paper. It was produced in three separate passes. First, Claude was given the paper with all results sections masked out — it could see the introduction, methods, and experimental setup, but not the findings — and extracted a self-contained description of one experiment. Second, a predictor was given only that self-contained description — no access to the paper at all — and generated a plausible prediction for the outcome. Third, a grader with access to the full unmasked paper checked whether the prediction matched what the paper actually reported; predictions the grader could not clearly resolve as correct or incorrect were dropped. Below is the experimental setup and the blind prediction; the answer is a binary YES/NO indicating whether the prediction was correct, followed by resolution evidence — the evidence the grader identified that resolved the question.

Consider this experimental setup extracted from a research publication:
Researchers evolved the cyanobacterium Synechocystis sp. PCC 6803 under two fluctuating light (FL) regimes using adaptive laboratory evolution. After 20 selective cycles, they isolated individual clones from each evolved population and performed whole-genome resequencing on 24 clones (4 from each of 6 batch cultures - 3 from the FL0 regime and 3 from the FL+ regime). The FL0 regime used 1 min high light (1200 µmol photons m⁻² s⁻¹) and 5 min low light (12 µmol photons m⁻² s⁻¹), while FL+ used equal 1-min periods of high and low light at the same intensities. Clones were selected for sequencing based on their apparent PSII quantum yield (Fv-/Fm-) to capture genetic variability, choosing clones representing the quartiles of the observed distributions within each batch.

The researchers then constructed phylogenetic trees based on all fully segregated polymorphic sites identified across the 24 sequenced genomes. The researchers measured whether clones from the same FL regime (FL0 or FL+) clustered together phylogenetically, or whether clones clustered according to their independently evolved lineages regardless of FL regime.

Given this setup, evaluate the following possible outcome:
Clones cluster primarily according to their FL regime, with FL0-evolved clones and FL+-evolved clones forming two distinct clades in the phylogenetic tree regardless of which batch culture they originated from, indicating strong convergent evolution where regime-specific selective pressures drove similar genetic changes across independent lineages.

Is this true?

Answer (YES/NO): NO